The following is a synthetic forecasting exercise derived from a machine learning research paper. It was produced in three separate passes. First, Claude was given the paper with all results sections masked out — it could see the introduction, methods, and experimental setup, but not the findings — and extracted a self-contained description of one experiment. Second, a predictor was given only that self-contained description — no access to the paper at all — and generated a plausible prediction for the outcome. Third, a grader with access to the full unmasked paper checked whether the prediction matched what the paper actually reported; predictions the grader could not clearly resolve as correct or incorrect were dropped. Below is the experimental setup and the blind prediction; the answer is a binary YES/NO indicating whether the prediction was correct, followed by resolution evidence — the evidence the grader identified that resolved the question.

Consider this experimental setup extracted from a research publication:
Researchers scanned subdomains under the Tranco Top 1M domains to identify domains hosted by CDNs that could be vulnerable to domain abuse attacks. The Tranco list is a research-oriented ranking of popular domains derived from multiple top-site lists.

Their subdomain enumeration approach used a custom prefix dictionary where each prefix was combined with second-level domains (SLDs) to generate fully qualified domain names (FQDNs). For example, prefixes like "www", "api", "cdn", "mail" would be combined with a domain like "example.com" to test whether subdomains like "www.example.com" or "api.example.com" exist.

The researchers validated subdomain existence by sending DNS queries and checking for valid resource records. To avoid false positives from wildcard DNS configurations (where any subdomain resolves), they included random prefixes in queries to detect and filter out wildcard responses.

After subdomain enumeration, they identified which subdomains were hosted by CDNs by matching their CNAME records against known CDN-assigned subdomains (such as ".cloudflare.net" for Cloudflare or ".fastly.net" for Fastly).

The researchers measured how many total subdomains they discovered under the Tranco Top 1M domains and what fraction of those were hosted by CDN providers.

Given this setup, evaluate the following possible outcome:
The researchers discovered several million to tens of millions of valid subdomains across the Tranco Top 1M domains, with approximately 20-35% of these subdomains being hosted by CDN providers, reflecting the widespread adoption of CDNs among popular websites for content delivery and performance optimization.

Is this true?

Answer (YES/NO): NO